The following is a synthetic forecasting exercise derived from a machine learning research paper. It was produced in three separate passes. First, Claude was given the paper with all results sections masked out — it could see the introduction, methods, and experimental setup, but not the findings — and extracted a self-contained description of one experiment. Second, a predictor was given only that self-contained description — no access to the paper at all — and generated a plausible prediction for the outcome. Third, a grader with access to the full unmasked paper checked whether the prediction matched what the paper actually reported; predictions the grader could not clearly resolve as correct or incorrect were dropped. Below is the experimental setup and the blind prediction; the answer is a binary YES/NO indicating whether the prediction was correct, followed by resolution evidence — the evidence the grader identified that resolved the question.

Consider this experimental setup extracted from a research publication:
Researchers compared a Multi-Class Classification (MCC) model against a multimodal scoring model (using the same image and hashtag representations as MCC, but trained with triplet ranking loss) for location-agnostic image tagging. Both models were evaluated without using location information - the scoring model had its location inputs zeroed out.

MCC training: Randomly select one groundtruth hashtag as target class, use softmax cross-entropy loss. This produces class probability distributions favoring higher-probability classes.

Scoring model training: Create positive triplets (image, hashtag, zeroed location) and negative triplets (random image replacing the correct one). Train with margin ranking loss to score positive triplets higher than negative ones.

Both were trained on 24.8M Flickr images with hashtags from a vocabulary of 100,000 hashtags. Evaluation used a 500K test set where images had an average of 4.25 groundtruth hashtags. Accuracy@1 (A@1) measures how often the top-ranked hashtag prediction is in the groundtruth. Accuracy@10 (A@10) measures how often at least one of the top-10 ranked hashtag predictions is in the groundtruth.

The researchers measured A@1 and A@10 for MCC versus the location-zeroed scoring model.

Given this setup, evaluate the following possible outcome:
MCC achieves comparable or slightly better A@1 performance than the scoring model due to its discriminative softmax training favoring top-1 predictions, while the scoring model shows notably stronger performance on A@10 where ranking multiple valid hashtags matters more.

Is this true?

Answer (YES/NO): NO